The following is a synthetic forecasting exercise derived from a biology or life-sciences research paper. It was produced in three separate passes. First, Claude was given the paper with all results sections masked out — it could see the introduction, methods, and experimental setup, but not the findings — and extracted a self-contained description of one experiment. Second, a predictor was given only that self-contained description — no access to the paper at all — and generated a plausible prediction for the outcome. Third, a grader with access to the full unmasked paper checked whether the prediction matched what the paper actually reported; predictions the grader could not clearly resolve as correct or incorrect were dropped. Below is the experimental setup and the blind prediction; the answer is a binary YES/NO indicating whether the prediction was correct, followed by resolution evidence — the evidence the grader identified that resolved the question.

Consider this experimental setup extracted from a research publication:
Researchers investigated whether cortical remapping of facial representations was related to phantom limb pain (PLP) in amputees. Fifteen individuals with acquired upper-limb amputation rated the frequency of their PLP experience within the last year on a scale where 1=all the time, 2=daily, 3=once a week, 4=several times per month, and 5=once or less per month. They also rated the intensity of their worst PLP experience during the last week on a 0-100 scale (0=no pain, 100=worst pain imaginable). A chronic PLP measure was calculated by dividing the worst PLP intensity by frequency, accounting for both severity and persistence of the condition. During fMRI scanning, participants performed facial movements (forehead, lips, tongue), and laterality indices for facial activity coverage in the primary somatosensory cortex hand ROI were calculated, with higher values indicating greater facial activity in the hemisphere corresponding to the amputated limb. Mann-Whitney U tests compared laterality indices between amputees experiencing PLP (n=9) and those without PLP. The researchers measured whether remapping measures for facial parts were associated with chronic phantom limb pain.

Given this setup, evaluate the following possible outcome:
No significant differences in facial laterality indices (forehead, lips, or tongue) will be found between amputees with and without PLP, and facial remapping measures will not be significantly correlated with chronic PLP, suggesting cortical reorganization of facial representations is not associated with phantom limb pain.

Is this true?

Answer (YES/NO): YES